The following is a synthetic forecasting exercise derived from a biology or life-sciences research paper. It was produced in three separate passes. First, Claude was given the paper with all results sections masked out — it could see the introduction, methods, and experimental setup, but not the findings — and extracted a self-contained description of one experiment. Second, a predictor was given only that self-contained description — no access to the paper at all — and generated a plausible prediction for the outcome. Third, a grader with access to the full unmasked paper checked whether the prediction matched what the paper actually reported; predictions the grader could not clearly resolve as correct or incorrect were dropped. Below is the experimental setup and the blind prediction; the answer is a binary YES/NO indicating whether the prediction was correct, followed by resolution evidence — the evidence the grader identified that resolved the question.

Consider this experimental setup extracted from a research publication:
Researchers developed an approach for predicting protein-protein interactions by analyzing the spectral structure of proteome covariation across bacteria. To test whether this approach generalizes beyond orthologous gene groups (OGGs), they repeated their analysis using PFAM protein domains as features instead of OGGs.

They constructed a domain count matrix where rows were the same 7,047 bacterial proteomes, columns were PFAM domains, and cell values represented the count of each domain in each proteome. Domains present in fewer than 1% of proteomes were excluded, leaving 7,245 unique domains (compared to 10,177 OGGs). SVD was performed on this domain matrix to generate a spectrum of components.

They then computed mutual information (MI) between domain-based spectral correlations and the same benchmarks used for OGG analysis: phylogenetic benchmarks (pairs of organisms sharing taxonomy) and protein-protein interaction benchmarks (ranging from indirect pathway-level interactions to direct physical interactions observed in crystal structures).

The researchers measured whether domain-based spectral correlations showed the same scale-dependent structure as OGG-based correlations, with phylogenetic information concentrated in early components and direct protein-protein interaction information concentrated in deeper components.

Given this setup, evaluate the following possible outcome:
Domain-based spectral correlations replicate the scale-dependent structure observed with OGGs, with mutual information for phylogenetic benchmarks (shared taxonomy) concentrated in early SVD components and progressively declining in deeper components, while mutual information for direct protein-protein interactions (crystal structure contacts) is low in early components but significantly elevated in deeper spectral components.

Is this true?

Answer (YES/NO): YES